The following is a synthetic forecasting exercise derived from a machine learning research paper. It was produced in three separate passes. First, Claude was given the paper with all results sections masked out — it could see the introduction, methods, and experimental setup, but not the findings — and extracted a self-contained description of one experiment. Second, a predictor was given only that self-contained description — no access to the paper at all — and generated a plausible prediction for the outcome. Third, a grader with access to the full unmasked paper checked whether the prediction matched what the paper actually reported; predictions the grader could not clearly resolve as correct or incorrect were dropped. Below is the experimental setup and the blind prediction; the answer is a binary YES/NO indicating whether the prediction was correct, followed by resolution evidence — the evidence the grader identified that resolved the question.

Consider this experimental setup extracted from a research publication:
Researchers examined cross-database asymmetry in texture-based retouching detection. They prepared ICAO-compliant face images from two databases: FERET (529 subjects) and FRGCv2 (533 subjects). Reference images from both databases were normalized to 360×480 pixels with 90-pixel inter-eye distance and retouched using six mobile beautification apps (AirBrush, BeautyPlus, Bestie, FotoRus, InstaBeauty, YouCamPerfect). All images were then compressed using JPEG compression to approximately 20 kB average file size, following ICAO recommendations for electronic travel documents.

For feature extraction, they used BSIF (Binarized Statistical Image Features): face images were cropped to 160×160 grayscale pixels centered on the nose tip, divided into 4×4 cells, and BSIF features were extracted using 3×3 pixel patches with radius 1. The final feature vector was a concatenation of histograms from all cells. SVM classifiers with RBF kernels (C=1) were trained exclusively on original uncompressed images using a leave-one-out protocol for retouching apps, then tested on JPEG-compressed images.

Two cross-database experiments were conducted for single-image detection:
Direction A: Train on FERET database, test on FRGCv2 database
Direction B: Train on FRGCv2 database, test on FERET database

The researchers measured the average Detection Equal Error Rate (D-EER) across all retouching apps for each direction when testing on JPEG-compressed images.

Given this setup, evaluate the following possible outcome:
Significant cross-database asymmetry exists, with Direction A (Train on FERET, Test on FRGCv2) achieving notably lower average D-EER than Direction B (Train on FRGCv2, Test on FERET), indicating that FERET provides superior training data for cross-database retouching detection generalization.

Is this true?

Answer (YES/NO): NO